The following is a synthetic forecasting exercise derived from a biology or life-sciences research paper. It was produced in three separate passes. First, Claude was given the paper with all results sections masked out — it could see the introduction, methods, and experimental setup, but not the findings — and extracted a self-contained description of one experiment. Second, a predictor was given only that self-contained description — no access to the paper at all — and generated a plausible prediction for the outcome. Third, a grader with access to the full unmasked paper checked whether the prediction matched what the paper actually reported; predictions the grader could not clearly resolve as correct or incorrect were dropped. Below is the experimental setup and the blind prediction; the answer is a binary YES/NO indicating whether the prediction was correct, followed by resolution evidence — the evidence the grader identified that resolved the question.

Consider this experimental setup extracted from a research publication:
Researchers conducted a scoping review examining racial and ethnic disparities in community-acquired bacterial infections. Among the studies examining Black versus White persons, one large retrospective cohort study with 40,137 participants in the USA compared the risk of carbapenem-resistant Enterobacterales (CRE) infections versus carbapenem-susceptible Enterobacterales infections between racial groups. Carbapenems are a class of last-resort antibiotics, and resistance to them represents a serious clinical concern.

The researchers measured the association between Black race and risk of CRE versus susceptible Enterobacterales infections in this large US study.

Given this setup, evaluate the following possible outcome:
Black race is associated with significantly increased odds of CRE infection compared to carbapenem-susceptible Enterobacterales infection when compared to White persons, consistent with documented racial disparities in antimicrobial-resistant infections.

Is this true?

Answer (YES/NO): YES